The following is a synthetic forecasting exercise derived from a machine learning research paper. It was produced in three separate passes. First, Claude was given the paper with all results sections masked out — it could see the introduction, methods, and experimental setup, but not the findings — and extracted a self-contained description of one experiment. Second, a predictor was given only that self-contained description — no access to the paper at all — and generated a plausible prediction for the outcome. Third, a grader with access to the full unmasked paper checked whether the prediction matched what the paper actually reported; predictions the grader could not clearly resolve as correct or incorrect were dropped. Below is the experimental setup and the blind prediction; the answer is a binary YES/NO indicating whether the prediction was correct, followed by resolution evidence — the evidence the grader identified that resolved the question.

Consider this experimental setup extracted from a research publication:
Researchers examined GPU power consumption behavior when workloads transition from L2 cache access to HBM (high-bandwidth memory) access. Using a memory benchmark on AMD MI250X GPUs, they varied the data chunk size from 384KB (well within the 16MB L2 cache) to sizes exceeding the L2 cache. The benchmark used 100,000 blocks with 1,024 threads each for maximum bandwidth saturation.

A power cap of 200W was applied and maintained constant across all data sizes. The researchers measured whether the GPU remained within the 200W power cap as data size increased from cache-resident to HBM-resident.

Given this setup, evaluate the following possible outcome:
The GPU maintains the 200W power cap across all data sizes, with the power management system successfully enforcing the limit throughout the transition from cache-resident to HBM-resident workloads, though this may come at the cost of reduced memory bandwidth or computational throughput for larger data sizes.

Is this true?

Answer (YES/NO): NO